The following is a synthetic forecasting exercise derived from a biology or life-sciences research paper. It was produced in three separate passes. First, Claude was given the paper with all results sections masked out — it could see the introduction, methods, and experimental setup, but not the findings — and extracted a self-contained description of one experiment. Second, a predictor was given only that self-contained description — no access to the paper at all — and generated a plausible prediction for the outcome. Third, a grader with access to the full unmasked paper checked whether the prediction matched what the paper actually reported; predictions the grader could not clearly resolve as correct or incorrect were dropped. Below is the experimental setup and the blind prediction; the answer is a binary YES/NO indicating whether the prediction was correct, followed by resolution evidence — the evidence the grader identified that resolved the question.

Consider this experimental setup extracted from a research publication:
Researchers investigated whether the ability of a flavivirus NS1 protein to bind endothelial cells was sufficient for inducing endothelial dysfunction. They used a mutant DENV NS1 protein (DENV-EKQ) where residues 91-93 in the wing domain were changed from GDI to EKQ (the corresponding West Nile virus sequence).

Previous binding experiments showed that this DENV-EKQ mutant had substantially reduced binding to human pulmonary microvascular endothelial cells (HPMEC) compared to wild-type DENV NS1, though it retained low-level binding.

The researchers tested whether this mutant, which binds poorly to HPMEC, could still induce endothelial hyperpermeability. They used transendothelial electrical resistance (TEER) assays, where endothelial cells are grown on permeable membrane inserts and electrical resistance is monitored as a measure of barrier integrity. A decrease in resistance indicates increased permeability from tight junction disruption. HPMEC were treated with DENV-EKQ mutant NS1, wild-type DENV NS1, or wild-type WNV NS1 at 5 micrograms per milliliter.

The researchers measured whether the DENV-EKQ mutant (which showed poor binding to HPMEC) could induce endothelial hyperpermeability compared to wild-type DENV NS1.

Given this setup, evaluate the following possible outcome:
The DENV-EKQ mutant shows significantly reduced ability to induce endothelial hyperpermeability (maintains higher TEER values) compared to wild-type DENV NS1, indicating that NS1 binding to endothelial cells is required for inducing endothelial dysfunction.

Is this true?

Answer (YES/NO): NO